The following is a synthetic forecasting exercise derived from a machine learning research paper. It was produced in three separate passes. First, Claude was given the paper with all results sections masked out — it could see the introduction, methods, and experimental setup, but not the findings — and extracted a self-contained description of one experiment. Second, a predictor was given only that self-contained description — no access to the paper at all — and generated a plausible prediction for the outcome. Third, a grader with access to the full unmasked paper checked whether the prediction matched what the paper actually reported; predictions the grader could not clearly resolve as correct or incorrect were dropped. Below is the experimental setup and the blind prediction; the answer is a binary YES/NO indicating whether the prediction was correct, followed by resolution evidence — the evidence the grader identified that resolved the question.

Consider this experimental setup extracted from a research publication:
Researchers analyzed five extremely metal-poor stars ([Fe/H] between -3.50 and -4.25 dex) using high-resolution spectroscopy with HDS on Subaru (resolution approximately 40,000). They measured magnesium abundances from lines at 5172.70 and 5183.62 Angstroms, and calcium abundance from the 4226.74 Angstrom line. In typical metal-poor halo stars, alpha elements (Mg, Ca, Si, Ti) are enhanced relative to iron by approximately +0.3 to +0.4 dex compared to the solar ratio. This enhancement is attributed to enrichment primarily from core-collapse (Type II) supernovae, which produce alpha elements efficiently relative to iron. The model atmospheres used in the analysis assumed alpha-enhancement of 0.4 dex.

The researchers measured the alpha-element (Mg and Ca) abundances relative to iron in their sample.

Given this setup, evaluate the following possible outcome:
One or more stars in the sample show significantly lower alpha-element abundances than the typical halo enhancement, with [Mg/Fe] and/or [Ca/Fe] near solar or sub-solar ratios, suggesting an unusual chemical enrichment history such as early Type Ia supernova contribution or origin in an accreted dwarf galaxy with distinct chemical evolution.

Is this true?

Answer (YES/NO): YES